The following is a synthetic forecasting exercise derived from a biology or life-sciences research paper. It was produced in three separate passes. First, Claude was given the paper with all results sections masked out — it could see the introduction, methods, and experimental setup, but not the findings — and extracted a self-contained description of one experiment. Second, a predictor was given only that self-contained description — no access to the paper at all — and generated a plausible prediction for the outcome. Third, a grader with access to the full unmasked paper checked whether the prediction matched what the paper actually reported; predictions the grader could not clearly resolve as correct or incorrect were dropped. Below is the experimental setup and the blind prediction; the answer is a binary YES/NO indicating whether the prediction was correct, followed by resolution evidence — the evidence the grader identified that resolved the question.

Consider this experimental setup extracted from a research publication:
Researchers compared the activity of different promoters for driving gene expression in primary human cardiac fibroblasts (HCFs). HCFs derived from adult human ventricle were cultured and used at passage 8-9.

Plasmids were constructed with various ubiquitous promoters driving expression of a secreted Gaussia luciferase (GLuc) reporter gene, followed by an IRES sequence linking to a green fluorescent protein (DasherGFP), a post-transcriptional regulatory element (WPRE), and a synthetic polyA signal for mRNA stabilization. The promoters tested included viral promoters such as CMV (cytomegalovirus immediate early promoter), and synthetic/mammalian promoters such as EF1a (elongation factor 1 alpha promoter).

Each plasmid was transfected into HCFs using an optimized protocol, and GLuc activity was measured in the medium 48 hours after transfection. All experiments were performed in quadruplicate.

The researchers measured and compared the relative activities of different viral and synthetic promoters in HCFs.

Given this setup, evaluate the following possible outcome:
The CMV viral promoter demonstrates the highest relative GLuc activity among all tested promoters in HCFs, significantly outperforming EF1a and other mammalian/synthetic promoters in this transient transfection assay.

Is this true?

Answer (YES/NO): NO